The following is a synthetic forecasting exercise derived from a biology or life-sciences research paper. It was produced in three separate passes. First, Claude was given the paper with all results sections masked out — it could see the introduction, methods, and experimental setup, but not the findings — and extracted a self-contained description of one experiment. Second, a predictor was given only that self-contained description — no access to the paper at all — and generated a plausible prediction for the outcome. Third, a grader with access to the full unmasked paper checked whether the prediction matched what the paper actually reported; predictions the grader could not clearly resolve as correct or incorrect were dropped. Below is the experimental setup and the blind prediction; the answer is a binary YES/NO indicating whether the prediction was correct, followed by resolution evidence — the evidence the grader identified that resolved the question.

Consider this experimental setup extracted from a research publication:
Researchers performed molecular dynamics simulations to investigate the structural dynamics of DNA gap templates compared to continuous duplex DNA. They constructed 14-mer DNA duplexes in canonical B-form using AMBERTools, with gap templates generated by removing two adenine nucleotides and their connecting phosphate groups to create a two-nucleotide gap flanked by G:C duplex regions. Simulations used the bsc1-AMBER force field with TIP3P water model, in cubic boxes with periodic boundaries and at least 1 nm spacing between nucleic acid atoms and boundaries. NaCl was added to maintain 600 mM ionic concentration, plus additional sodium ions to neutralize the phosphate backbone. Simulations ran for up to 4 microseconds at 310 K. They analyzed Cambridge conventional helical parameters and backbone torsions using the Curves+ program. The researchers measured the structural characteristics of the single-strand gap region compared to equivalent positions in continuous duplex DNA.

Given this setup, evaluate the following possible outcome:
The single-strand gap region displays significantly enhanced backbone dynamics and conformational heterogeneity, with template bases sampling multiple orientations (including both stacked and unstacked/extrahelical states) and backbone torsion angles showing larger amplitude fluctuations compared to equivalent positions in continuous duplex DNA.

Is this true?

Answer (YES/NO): NO